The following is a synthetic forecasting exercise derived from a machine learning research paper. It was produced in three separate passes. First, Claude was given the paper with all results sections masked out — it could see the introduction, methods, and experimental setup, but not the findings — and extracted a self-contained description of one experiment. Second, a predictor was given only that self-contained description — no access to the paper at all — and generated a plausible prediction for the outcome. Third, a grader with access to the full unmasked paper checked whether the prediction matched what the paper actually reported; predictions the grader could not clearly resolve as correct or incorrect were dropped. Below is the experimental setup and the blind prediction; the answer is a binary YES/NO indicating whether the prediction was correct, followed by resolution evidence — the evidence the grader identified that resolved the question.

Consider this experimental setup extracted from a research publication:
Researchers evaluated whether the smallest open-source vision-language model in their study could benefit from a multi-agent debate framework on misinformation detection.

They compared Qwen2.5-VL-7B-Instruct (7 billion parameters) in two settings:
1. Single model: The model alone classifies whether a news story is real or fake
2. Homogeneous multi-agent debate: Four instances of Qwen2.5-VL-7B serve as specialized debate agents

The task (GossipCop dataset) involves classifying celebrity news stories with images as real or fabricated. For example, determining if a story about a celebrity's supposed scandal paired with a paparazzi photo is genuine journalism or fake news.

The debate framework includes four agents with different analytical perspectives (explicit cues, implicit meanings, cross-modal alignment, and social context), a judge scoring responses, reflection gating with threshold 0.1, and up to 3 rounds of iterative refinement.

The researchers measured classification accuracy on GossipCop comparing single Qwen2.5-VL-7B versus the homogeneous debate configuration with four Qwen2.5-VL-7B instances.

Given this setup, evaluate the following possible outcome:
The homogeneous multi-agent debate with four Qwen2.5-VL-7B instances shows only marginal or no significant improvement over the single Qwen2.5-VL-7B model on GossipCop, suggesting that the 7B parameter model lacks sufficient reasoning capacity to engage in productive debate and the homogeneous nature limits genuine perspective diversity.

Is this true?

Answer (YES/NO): NO